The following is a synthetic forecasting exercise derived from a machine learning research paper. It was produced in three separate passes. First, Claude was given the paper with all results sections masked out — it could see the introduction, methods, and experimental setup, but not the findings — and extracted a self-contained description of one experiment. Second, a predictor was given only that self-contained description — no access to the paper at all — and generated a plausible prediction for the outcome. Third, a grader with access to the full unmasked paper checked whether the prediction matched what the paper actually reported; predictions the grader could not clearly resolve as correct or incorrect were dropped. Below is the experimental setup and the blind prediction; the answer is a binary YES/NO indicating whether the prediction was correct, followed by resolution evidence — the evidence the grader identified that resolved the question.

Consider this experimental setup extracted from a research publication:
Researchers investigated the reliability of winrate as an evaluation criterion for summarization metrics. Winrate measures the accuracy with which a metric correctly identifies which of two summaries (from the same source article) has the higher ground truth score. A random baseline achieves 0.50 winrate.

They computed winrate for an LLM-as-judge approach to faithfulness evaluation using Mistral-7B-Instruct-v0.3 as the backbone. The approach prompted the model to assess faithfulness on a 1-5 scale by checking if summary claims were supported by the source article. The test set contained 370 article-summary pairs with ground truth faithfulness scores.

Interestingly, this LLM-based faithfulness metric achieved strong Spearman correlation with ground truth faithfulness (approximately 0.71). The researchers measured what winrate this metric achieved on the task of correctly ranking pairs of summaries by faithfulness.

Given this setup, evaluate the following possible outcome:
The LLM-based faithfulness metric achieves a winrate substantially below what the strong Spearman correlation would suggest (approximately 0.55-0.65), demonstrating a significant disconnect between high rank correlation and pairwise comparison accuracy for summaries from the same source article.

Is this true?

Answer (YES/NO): NO